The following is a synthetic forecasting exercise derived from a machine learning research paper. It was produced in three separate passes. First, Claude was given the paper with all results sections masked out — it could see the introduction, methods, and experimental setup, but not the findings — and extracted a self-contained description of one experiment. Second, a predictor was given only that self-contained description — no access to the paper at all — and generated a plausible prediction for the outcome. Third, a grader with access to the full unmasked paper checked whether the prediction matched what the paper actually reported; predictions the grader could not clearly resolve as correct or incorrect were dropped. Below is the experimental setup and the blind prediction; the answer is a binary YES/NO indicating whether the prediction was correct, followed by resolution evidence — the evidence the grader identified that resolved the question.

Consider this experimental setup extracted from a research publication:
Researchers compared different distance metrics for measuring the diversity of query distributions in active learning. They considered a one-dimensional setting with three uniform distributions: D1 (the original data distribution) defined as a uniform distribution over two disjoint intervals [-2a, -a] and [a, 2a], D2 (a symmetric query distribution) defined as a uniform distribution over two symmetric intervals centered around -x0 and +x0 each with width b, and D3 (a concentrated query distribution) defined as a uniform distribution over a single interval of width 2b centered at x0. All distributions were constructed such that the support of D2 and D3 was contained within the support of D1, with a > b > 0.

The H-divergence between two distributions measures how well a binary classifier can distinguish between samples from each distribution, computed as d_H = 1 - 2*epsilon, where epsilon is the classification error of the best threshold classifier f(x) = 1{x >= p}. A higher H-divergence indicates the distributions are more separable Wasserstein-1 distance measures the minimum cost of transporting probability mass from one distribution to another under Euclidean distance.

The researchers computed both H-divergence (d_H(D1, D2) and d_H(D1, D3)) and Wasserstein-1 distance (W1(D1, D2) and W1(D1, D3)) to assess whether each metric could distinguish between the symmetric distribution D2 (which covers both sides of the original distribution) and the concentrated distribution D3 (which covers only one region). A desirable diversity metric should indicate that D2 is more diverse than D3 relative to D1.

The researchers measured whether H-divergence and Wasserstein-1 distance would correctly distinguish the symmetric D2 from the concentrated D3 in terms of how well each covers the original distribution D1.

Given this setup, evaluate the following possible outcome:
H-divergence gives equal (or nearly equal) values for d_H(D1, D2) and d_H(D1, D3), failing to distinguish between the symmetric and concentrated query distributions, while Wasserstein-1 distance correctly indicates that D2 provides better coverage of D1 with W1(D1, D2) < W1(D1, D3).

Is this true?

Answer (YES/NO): YES